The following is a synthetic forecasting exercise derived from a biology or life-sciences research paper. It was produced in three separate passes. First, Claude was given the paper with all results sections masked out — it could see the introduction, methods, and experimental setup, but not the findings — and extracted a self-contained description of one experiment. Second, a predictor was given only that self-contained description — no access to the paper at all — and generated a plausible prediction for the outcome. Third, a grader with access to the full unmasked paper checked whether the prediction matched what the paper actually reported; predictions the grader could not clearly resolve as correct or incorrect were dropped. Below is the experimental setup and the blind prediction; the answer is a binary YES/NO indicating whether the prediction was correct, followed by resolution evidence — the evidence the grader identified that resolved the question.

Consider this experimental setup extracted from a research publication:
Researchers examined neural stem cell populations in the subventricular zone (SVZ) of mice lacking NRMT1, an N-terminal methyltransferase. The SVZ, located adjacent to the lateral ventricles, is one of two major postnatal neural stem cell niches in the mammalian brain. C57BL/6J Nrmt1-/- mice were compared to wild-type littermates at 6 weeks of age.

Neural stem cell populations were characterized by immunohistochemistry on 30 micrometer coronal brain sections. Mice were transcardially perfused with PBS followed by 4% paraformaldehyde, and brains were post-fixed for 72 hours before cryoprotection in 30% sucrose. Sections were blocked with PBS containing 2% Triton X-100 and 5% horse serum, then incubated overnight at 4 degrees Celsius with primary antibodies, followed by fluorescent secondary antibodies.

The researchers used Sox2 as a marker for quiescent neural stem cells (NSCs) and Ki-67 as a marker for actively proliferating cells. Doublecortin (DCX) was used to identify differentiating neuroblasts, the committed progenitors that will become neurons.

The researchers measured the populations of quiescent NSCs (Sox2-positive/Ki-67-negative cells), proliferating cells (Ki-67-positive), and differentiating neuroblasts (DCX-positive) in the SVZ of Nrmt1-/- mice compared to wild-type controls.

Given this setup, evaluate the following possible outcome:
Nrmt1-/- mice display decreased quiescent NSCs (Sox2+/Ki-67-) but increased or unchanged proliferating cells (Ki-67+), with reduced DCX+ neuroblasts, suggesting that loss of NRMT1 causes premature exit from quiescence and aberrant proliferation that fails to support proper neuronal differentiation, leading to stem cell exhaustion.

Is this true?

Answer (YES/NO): NO